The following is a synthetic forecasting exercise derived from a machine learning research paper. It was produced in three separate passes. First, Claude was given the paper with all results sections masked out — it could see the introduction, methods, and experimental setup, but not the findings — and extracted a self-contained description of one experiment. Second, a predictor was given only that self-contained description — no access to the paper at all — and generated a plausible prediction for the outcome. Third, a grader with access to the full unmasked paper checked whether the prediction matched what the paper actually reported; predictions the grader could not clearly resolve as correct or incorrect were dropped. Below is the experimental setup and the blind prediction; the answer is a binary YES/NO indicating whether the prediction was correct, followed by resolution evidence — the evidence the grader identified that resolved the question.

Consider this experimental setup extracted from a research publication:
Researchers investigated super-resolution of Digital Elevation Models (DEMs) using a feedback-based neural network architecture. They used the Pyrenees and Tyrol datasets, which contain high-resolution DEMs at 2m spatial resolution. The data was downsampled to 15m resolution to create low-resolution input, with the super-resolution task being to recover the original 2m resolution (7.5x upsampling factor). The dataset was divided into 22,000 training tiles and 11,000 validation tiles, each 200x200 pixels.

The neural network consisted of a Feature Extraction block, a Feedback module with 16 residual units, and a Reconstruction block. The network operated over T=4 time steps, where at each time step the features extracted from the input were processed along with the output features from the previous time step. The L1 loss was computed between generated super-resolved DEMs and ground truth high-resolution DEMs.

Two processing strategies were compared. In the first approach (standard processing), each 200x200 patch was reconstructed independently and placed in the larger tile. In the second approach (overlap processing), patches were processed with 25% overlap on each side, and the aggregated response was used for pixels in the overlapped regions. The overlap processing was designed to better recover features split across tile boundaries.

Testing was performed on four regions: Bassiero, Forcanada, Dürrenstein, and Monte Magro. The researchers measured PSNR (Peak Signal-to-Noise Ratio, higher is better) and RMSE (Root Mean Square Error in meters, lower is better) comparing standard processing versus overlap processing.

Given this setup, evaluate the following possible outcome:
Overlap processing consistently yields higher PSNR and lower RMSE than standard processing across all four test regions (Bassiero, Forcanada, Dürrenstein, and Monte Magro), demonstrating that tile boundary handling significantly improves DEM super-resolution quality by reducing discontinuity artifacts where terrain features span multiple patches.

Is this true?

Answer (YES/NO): NO